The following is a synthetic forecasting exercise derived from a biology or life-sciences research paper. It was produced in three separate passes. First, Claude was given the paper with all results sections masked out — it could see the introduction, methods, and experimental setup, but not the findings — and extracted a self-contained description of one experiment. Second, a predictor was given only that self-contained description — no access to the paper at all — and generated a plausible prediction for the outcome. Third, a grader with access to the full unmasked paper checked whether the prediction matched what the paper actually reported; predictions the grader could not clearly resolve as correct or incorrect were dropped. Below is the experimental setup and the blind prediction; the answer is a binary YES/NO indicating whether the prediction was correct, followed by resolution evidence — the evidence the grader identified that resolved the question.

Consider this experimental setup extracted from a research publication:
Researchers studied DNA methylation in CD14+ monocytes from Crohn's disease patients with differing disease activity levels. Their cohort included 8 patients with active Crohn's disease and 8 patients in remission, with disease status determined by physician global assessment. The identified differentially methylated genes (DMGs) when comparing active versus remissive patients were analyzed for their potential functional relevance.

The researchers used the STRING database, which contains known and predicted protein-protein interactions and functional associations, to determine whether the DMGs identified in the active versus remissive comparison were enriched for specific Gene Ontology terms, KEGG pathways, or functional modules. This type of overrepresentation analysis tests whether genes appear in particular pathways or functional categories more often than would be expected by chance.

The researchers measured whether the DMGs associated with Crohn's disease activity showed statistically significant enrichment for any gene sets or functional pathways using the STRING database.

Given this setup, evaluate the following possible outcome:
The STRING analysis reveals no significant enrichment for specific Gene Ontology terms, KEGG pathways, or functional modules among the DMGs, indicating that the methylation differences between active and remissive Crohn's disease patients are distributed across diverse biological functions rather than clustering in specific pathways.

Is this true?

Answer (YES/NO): YES